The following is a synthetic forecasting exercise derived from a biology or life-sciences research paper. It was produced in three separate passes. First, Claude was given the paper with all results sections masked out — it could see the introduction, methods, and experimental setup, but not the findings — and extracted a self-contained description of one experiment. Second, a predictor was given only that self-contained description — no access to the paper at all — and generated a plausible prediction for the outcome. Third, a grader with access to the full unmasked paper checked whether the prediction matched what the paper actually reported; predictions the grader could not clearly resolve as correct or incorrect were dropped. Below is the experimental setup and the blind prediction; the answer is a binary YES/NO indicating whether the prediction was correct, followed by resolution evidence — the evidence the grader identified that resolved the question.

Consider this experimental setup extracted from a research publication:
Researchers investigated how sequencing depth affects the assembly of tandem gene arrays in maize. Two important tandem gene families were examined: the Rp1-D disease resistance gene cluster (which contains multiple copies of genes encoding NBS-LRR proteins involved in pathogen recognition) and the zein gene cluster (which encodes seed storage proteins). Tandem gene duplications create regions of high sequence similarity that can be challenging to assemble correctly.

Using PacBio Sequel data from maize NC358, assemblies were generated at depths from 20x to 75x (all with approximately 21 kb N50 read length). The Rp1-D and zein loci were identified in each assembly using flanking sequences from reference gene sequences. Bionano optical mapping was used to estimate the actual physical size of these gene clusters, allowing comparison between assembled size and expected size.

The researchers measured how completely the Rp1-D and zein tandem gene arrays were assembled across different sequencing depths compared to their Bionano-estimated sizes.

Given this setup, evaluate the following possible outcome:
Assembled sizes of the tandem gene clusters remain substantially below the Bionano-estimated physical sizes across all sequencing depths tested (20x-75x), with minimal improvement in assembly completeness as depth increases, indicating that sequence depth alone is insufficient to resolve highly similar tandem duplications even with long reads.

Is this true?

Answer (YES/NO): NO